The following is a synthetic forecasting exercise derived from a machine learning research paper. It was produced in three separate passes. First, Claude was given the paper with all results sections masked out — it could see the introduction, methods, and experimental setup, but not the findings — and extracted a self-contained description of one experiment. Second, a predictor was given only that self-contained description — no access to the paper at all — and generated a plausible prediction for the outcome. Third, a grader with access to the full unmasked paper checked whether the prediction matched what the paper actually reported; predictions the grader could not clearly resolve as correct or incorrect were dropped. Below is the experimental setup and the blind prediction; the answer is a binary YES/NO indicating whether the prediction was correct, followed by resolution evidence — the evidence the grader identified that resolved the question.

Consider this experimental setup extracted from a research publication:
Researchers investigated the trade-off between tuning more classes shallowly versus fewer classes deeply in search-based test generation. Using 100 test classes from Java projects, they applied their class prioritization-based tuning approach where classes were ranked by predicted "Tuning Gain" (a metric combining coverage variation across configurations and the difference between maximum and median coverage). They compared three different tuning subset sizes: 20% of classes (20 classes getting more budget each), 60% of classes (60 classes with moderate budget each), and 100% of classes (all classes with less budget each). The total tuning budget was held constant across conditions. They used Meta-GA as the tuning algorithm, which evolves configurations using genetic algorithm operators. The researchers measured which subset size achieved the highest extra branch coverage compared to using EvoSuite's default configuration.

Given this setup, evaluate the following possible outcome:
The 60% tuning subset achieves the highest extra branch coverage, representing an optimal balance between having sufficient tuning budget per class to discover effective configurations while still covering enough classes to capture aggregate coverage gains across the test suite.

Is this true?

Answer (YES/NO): NO